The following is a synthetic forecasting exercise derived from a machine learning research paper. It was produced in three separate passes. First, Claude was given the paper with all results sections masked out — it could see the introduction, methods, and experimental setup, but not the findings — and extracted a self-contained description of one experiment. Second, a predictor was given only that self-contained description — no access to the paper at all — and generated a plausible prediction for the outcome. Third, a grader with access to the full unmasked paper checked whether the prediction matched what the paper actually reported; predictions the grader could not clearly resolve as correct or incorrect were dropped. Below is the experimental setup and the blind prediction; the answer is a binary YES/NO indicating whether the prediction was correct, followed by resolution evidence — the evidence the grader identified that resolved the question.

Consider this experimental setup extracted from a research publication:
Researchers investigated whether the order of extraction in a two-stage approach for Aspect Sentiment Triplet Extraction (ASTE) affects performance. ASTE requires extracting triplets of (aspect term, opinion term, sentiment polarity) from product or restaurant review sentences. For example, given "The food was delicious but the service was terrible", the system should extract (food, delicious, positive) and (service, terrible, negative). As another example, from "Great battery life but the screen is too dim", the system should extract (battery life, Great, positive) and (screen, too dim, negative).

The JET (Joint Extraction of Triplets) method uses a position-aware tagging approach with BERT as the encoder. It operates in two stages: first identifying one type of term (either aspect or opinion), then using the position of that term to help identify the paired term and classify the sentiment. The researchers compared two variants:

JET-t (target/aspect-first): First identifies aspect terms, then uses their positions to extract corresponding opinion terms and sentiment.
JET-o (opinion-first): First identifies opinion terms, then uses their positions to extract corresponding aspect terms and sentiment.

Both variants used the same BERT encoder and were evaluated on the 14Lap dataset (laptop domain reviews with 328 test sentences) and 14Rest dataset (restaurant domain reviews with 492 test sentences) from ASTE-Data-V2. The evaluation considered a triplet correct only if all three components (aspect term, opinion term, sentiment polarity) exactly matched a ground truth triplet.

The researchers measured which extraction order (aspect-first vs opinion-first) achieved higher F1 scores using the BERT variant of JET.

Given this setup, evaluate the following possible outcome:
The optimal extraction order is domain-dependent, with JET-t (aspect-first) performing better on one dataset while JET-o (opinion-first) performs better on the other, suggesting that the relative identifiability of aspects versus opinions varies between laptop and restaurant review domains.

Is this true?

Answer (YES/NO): NO